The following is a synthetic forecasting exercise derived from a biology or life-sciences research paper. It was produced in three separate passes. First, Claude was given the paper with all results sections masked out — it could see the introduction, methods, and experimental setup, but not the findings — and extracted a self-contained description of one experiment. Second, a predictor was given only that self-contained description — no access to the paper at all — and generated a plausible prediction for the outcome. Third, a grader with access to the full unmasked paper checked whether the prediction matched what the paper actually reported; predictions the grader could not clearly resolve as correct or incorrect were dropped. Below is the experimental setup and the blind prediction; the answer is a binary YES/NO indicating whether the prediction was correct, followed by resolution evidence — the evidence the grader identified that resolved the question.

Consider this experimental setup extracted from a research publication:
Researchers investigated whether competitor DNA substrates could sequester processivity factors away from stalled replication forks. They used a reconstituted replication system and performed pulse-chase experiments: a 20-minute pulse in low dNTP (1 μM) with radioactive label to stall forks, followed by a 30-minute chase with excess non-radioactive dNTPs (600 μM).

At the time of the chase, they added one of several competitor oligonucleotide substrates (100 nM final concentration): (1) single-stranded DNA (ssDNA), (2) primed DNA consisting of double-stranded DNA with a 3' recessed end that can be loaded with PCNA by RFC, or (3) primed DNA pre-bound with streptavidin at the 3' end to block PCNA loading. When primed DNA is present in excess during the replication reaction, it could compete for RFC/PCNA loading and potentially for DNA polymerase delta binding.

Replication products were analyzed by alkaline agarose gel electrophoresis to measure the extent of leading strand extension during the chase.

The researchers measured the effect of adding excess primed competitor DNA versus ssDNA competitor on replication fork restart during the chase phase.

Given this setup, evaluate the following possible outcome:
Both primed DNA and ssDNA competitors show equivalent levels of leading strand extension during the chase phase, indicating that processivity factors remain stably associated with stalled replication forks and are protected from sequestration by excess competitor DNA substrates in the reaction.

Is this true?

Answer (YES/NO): NO